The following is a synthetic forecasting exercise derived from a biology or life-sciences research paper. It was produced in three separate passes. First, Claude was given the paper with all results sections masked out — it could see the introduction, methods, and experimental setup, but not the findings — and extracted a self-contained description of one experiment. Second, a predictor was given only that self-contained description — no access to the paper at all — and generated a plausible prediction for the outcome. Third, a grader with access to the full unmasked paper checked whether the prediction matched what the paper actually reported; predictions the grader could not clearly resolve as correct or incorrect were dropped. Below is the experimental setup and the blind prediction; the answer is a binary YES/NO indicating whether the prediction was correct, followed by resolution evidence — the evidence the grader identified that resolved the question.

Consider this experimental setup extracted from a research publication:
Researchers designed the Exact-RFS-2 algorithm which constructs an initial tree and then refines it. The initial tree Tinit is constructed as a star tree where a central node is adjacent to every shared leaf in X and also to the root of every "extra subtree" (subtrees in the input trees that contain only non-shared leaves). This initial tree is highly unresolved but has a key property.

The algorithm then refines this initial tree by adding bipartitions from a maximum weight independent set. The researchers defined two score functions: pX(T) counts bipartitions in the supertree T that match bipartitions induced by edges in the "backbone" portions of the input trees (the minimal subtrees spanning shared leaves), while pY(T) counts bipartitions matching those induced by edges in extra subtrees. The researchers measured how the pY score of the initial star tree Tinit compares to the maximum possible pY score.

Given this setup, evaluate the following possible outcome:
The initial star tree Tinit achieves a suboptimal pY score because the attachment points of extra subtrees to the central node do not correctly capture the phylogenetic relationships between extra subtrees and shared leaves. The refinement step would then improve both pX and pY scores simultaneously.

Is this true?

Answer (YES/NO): NO